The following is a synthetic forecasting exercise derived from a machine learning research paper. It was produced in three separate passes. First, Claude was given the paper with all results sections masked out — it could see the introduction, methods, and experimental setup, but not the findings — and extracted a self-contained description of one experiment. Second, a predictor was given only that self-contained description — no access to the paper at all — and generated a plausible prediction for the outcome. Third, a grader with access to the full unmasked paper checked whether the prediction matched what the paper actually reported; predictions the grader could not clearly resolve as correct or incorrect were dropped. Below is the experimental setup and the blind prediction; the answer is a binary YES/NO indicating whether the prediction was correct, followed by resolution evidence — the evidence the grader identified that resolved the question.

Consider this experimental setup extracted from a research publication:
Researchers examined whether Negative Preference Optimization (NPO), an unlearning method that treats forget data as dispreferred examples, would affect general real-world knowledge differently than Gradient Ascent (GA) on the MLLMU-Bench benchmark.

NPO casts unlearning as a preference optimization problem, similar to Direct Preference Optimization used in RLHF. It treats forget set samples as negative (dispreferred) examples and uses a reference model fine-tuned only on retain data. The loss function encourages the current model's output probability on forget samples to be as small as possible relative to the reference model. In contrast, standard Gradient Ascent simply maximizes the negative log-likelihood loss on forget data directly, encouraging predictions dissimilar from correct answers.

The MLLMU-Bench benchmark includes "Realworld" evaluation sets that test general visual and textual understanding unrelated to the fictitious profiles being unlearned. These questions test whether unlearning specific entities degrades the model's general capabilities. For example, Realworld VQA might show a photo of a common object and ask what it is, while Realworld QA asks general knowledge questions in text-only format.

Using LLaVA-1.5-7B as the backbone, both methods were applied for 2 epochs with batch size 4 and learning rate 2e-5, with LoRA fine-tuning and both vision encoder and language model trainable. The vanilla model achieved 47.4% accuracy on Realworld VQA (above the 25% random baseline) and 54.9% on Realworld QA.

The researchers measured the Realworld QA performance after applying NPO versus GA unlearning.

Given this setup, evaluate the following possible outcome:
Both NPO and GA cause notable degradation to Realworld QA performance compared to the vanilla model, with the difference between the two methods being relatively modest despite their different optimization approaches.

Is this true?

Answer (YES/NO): NO